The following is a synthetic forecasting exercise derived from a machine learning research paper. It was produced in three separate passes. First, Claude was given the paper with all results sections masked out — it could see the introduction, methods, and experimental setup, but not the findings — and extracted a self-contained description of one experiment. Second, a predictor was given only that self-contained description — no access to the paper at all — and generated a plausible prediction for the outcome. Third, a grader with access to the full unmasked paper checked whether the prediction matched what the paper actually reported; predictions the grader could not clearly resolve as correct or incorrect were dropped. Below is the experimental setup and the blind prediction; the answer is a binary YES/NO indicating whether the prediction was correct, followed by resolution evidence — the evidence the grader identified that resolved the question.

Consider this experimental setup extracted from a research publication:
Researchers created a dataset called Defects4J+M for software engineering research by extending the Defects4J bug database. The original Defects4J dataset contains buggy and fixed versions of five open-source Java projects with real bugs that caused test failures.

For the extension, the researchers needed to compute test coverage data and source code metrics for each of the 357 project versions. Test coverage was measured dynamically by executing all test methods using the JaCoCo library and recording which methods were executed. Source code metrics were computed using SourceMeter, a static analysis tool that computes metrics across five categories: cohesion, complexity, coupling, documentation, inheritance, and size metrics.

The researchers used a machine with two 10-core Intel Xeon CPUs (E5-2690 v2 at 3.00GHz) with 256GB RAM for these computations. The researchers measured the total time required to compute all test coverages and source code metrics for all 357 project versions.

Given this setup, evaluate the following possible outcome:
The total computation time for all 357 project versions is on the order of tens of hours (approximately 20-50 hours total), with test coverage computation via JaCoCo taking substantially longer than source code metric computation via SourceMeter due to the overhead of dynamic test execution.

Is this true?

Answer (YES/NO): NO